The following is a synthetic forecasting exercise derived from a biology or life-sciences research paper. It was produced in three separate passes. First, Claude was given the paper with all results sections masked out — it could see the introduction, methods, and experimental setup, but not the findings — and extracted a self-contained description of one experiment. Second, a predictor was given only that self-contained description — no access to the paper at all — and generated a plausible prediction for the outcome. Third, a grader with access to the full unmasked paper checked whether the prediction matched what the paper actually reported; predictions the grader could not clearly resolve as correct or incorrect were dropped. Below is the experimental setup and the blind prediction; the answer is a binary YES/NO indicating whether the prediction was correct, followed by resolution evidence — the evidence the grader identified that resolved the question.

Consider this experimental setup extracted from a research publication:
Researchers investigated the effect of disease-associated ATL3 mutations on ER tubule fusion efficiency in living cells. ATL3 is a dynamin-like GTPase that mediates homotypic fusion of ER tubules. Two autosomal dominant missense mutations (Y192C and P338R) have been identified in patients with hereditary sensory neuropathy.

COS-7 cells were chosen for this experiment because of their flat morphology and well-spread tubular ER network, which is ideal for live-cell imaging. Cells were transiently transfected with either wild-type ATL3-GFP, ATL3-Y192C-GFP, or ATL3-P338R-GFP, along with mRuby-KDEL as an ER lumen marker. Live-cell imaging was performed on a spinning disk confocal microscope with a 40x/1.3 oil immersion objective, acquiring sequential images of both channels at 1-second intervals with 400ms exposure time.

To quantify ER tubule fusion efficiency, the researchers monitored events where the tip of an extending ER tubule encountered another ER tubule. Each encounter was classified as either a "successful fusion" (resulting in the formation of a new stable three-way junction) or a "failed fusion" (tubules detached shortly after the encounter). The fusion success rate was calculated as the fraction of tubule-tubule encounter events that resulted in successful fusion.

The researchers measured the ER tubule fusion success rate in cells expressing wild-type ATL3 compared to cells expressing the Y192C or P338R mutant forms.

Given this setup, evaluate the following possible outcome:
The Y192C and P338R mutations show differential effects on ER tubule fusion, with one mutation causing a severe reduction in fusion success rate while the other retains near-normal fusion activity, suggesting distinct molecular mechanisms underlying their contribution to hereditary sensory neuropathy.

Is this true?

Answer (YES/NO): NO